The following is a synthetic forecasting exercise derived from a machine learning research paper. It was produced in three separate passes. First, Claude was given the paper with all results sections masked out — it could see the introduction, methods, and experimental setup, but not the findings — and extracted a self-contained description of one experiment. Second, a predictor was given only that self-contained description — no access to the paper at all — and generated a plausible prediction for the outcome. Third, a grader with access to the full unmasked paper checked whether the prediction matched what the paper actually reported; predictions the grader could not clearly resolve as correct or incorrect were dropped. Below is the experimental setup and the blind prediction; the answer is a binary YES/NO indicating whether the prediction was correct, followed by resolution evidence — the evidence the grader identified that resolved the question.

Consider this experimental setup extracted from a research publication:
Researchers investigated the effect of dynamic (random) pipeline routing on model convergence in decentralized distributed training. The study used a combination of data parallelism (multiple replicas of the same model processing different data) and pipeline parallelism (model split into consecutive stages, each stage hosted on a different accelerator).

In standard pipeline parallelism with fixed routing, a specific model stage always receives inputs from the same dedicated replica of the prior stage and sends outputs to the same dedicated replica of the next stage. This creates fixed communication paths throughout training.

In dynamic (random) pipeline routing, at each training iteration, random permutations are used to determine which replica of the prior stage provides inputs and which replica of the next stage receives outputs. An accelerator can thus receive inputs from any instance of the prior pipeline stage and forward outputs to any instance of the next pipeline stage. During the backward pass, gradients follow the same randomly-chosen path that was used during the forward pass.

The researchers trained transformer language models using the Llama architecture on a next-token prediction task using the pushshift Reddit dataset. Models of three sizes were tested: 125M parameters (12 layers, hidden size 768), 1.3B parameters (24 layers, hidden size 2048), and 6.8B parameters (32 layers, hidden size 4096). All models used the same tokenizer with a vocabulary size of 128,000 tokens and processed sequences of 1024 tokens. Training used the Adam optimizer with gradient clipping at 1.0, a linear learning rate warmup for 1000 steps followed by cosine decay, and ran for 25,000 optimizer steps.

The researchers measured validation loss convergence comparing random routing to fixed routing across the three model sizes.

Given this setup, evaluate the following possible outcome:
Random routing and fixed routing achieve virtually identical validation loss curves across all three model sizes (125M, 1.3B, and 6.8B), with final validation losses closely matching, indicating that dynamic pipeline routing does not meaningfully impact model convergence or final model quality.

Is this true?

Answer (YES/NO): NO